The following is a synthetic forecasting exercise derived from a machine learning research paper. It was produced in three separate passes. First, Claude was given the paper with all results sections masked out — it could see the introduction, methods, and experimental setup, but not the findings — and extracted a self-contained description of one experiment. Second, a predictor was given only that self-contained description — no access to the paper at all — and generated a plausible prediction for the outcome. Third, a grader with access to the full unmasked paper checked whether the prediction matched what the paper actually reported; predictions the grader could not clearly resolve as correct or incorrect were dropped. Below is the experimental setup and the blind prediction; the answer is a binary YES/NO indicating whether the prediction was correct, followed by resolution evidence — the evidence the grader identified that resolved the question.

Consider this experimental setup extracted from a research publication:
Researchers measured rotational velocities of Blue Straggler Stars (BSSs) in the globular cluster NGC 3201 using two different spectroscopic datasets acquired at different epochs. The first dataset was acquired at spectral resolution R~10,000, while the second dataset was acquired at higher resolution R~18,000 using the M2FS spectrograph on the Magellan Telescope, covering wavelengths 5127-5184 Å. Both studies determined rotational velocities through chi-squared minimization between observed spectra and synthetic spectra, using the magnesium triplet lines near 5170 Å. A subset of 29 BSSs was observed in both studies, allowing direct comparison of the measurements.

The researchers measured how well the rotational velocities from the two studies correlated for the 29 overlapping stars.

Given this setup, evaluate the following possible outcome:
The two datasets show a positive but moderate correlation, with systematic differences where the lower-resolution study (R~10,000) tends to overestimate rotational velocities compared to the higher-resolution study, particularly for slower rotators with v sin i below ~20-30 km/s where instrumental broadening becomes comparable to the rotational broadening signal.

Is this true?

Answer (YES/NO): YES